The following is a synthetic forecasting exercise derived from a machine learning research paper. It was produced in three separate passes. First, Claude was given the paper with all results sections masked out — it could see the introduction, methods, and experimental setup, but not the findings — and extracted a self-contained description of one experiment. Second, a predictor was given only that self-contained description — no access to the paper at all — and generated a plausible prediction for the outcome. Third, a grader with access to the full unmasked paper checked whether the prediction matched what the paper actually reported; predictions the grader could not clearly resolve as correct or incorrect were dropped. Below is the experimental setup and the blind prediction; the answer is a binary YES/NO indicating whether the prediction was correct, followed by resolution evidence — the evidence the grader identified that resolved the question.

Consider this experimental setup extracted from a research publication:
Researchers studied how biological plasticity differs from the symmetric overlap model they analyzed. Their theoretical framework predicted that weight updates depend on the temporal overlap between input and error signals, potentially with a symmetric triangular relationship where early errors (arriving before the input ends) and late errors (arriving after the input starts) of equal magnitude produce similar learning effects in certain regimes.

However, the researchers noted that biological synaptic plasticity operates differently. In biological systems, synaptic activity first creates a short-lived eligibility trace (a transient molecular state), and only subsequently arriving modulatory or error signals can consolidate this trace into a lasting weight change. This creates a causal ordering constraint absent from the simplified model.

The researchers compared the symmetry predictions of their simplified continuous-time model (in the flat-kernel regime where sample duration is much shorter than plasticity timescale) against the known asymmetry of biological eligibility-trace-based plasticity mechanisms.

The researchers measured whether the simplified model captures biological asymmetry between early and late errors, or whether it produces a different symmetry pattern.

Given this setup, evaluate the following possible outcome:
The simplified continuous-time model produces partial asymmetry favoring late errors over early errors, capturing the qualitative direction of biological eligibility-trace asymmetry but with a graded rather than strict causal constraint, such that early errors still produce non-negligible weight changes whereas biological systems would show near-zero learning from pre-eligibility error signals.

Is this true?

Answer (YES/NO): NO